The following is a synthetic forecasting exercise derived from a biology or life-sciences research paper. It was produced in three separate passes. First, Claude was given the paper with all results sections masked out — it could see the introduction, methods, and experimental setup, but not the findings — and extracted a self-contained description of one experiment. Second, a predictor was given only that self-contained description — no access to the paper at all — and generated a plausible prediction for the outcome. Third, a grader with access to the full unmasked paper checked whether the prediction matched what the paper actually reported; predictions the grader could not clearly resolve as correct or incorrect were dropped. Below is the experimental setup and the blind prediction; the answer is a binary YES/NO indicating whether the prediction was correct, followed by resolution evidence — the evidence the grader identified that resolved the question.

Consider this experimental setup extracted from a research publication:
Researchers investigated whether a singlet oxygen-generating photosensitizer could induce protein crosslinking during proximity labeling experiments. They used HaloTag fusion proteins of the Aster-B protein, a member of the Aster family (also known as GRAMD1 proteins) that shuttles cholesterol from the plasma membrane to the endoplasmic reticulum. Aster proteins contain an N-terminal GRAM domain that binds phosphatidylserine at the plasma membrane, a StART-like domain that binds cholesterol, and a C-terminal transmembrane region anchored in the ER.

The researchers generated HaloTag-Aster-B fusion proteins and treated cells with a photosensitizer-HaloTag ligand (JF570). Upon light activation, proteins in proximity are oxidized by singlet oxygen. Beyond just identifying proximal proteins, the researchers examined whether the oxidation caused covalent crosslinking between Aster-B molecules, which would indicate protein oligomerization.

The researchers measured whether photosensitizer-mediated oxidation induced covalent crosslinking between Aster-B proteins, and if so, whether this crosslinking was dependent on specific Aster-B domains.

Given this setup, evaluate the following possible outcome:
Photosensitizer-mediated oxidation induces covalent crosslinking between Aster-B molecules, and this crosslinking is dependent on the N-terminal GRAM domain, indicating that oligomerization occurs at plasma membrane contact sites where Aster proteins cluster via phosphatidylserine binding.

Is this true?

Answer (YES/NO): NO